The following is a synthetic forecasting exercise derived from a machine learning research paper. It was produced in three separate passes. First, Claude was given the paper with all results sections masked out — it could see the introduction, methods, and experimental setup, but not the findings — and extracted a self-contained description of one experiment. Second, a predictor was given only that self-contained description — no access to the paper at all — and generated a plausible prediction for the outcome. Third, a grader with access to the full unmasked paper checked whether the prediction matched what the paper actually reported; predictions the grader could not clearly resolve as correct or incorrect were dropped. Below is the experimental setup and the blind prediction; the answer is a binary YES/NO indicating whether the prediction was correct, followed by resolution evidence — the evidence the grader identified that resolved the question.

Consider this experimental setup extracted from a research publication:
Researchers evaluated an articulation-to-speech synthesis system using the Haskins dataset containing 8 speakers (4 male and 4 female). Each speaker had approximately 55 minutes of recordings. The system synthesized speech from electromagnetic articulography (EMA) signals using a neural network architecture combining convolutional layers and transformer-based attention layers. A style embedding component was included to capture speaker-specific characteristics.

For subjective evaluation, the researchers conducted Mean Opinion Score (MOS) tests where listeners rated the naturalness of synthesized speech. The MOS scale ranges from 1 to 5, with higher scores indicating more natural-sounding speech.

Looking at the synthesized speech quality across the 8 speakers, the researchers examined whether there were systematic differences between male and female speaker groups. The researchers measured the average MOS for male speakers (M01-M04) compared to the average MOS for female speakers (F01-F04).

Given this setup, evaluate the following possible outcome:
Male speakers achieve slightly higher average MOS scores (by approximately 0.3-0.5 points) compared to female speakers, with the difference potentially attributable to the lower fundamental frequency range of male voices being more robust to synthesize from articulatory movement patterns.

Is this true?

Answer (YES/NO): NO